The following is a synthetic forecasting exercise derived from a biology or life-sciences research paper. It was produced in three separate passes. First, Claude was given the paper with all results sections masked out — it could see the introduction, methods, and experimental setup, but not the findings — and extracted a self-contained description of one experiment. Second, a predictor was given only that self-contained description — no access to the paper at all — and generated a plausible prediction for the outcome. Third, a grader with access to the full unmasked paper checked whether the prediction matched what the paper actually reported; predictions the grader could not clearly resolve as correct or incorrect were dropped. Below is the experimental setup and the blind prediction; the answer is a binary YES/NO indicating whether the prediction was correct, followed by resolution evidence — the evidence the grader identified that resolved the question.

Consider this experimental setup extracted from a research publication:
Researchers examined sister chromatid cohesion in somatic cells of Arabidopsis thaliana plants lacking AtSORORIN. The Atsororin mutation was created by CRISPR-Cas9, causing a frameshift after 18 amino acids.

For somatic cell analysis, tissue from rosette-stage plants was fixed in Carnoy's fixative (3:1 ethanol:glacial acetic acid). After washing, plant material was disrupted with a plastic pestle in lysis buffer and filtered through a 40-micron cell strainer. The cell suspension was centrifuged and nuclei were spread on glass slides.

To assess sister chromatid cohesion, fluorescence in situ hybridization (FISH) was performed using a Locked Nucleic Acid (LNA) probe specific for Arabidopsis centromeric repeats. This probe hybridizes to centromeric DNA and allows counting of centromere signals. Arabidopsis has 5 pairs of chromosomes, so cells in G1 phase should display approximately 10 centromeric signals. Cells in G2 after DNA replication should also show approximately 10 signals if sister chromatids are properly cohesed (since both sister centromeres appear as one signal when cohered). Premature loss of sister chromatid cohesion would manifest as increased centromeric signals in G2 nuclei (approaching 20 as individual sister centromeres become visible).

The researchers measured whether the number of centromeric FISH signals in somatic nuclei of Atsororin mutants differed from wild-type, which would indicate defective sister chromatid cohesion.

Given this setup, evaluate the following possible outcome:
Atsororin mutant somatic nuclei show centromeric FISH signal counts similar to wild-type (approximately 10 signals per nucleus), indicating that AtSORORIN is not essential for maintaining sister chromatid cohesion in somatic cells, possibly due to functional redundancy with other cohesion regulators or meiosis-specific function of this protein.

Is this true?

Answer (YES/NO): NO